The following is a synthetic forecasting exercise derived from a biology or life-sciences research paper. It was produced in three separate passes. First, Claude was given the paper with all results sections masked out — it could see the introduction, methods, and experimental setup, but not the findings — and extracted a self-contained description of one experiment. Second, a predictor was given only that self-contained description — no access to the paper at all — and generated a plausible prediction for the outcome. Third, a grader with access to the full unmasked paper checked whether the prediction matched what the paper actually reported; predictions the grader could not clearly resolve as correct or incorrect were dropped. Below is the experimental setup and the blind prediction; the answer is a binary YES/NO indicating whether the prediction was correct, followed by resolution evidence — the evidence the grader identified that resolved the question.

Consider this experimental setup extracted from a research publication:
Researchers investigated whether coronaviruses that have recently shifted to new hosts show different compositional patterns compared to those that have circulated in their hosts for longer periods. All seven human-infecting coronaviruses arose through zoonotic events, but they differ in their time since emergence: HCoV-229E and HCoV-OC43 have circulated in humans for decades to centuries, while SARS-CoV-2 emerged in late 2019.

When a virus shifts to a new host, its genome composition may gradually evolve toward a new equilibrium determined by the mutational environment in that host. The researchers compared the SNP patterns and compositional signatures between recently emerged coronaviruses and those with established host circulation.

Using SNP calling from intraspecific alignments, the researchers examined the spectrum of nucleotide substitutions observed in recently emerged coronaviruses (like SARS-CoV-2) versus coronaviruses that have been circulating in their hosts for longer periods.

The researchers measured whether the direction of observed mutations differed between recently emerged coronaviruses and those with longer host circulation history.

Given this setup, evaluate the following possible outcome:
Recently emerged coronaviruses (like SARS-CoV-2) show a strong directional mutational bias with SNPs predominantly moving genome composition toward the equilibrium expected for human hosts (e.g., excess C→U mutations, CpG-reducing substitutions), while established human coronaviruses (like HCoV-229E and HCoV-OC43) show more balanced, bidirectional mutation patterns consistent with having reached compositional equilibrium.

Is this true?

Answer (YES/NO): NO